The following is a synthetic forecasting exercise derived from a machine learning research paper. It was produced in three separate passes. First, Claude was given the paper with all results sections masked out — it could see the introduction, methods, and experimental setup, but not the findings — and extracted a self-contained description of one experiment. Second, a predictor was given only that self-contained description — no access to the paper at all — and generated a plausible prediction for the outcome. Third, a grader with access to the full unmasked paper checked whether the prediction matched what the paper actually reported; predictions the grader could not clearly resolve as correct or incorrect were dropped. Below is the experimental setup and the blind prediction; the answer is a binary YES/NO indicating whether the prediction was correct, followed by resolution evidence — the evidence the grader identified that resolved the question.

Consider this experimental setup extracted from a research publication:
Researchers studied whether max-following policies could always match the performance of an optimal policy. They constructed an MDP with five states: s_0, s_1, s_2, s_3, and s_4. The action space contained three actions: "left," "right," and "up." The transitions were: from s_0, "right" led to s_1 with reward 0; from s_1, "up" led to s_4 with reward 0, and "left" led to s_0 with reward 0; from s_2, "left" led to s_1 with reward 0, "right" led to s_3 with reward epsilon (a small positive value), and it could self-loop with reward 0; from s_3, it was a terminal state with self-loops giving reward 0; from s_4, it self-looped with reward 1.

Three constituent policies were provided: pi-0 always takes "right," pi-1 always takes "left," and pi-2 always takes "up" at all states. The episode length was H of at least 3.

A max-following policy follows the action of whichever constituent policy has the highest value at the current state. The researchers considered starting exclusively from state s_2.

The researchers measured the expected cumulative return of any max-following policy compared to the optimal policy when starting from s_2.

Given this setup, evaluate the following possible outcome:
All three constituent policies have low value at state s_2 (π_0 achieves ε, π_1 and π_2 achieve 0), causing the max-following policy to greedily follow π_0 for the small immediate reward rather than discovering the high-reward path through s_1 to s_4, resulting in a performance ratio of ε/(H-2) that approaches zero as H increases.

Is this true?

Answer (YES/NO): YES